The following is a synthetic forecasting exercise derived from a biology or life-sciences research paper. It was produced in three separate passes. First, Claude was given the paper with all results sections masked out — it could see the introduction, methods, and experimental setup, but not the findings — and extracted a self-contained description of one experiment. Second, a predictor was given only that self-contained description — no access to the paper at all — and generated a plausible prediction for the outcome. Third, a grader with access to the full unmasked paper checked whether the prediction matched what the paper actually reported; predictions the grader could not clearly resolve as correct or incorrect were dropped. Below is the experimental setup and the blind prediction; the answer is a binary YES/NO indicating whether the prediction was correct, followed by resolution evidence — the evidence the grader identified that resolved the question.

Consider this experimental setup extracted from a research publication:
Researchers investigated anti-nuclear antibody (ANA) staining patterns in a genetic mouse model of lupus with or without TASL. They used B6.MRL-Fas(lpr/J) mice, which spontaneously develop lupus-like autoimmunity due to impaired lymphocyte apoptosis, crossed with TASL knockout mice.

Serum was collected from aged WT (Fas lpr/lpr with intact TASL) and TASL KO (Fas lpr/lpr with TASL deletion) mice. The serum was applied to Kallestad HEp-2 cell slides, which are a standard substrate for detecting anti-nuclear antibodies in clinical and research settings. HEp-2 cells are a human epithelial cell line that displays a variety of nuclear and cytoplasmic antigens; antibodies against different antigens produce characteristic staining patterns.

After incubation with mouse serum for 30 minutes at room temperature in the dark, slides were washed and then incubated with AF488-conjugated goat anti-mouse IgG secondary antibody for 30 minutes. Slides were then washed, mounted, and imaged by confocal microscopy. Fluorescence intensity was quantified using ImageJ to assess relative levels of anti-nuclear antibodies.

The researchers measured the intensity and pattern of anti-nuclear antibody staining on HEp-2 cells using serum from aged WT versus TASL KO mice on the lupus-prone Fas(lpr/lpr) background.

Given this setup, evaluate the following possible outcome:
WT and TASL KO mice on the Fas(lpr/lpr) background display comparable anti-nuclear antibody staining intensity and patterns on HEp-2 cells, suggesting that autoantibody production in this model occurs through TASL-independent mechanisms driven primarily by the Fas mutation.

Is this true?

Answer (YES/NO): NO